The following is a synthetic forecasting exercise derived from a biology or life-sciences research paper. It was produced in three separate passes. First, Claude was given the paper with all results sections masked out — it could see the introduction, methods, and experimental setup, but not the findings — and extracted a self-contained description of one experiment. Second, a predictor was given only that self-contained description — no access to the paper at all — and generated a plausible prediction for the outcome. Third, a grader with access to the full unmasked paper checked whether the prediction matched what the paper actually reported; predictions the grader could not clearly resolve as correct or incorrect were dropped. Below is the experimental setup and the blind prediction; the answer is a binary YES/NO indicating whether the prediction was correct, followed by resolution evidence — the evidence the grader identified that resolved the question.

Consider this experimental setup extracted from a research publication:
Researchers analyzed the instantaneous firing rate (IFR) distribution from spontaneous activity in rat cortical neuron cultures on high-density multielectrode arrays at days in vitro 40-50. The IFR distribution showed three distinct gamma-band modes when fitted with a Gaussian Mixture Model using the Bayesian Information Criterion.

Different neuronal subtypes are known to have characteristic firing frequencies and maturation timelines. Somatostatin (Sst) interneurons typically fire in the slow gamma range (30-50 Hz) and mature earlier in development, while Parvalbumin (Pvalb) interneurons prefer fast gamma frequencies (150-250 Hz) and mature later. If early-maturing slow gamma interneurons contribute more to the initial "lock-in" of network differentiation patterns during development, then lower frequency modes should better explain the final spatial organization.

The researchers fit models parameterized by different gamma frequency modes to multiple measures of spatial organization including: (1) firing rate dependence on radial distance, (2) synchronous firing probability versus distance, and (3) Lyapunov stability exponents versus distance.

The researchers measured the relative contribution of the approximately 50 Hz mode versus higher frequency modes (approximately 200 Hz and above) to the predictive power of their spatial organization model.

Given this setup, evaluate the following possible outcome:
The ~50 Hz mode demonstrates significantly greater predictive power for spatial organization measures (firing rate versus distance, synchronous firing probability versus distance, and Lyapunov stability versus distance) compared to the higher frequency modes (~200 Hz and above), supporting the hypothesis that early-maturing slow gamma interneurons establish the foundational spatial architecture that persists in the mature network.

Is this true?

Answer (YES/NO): YES